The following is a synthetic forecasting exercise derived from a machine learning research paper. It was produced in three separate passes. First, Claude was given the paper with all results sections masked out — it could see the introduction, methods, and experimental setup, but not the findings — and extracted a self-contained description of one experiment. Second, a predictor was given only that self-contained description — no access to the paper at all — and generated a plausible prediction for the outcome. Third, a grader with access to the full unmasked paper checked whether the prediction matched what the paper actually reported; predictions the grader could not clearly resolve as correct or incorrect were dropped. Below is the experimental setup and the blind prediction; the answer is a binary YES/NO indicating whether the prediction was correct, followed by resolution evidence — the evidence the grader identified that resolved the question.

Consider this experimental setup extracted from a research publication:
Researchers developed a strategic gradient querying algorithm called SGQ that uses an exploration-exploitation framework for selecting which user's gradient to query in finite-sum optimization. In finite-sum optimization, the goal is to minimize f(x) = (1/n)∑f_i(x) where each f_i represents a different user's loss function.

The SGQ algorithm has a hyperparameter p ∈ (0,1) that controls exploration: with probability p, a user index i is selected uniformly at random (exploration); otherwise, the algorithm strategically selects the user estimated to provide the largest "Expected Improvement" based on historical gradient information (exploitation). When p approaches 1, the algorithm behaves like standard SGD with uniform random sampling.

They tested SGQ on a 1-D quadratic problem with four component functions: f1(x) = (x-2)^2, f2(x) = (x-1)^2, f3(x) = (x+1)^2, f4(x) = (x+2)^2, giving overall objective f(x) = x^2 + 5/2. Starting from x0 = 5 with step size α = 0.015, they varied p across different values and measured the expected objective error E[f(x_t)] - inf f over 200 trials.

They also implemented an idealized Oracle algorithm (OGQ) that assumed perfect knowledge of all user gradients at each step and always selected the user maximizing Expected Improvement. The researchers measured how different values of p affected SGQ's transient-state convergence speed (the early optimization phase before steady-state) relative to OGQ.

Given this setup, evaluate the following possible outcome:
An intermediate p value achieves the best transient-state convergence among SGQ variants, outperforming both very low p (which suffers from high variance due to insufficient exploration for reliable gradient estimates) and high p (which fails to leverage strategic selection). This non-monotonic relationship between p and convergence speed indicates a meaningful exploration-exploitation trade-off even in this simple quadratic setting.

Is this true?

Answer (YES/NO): NO